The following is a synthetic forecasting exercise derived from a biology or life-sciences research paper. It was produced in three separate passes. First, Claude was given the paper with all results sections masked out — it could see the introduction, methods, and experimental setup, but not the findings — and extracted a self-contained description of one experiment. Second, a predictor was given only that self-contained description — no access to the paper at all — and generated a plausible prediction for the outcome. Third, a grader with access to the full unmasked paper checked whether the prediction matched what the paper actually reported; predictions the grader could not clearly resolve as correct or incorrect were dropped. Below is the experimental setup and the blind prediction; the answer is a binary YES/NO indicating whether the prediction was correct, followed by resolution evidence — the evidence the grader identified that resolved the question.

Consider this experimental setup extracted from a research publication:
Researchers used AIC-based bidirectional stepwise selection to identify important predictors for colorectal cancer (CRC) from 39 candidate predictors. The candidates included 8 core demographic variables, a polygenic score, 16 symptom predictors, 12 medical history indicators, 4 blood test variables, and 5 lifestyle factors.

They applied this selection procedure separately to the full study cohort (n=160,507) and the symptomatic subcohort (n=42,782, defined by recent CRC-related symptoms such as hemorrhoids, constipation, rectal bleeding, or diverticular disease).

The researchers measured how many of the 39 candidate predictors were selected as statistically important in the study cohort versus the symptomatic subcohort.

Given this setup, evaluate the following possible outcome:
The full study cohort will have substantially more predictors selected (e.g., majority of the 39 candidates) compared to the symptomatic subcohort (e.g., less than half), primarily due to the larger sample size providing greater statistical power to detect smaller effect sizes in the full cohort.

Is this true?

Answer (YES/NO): YES